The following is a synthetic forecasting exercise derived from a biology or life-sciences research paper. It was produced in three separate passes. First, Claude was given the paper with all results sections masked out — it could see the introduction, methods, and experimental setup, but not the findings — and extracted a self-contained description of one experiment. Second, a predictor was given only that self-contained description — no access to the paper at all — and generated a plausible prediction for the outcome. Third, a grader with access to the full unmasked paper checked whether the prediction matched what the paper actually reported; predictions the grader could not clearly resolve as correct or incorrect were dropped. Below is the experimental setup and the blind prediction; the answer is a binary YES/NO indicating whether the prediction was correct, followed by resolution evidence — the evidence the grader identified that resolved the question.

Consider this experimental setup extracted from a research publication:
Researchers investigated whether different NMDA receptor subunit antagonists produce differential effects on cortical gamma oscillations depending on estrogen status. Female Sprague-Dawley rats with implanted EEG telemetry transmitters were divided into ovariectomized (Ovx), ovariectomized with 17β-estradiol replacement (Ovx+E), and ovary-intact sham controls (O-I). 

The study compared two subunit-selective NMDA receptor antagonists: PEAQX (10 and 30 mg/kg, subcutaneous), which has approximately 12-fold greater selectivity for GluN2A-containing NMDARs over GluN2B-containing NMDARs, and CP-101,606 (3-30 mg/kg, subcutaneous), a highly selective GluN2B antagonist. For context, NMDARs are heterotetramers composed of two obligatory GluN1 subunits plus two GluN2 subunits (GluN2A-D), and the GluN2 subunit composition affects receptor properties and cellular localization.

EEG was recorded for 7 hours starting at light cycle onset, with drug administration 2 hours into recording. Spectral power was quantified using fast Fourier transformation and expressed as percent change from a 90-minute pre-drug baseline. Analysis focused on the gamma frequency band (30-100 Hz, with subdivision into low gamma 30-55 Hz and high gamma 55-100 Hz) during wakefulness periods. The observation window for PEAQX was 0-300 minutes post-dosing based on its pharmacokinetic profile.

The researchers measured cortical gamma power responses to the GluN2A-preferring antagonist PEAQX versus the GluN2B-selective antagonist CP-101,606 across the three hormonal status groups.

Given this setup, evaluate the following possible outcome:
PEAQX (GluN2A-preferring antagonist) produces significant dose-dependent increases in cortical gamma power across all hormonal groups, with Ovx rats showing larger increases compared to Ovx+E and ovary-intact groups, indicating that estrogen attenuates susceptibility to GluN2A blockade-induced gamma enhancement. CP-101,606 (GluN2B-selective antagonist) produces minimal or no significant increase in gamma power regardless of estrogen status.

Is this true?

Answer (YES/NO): NO